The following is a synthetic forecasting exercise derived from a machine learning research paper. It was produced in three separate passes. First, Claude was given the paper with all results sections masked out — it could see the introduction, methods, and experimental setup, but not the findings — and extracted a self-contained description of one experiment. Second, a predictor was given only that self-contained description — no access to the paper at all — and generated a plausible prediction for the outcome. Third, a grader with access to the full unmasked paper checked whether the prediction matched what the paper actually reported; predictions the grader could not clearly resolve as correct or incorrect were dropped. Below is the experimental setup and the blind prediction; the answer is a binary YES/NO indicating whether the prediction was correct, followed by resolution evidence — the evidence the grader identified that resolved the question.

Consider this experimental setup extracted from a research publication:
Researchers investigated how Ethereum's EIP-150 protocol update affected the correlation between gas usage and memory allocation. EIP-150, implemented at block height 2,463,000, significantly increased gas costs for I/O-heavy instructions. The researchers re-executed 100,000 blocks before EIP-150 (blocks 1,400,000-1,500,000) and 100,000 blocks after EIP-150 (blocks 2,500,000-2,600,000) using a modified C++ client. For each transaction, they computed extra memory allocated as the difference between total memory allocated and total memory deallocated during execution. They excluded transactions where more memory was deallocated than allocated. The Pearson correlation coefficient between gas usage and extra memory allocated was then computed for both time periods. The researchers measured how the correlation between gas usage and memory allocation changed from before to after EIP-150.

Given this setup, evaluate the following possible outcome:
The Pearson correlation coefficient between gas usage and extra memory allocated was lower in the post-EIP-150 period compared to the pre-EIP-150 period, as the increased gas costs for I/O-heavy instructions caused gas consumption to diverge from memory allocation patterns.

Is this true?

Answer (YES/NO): NO